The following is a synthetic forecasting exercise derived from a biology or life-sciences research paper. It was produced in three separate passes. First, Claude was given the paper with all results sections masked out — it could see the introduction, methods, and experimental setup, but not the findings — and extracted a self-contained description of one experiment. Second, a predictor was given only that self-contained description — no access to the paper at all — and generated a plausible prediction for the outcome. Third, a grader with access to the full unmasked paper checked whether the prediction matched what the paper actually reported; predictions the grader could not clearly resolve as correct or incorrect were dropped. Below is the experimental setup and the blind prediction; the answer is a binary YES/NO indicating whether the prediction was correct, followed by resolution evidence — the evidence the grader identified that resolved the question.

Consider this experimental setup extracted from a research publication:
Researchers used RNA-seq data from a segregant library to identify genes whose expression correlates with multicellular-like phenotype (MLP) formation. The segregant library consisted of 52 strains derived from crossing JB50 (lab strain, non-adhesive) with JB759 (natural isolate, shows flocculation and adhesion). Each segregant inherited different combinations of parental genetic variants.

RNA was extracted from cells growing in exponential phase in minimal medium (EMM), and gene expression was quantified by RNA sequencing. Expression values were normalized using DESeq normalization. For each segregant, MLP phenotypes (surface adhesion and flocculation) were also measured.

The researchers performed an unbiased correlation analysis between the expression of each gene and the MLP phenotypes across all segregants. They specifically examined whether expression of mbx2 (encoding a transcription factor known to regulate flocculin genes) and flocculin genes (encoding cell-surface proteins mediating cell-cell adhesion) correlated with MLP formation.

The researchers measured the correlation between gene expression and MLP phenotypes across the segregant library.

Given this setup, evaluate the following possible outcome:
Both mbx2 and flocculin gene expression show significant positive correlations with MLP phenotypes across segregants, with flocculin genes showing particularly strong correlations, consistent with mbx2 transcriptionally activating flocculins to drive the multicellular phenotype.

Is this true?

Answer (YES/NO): YES